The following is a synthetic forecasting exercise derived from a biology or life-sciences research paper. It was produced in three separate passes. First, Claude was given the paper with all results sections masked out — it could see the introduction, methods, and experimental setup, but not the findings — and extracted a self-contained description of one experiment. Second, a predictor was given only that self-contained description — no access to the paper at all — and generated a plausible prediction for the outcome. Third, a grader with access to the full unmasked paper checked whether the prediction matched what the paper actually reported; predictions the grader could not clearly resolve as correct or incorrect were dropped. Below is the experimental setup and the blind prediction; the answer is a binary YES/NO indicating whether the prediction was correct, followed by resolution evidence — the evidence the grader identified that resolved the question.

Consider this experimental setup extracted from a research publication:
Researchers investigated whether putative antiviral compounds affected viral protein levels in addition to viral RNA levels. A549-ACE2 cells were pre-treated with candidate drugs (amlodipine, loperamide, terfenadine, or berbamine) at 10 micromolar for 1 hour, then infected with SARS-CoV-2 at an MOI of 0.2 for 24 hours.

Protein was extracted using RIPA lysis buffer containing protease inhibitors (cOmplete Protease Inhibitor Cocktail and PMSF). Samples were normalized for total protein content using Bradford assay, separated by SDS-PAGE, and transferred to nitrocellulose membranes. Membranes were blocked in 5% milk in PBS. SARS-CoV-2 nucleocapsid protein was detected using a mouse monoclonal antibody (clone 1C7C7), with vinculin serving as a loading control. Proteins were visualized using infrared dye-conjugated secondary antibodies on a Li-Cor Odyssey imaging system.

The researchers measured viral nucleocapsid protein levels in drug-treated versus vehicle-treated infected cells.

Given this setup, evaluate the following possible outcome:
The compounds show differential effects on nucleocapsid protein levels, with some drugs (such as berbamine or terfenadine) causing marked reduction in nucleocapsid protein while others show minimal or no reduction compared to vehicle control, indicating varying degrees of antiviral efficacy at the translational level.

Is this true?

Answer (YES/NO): NO